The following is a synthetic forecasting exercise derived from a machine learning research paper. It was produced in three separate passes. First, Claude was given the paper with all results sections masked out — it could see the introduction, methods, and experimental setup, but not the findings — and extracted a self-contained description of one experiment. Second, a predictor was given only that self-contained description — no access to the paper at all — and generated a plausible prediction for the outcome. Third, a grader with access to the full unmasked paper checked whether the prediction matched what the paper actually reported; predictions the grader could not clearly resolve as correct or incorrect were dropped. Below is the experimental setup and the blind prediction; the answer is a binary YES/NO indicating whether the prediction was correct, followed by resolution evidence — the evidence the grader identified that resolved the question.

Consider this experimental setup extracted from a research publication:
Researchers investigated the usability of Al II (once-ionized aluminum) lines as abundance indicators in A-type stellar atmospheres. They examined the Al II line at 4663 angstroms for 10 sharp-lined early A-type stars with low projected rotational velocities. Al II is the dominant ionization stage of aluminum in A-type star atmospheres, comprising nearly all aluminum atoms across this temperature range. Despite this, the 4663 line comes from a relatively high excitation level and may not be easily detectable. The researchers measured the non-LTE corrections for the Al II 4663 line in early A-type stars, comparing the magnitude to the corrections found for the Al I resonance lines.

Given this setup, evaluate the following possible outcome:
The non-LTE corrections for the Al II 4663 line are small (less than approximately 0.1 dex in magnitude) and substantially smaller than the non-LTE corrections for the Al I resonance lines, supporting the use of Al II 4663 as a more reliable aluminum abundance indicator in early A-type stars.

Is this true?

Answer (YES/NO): YES